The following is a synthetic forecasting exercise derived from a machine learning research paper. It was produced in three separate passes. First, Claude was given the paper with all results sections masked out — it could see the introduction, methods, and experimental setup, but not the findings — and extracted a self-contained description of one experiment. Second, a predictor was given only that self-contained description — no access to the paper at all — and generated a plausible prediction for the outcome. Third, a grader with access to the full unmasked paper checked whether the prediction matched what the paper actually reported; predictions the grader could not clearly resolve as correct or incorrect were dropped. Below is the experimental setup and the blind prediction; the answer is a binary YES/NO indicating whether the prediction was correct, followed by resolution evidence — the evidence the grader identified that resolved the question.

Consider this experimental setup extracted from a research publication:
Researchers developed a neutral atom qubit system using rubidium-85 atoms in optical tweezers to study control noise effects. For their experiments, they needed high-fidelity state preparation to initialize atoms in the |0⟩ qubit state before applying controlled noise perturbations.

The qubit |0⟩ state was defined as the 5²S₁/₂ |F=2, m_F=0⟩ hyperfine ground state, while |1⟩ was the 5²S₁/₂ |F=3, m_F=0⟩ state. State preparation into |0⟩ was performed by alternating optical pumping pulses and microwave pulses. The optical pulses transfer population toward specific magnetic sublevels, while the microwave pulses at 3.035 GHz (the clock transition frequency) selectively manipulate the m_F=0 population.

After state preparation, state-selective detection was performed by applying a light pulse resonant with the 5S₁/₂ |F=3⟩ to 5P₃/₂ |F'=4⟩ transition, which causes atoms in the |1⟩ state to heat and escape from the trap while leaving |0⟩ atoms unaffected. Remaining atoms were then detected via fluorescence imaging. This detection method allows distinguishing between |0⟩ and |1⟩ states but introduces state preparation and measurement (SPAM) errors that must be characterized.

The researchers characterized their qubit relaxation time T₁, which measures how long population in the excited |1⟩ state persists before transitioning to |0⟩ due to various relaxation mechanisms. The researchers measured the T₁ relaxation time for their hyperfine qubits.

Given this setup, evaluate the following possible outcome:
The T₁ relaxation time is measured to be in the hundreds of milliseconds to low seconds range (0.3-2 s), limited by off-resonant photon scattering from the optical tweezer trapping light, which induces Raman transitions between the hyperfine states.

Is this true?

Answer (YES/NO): NO